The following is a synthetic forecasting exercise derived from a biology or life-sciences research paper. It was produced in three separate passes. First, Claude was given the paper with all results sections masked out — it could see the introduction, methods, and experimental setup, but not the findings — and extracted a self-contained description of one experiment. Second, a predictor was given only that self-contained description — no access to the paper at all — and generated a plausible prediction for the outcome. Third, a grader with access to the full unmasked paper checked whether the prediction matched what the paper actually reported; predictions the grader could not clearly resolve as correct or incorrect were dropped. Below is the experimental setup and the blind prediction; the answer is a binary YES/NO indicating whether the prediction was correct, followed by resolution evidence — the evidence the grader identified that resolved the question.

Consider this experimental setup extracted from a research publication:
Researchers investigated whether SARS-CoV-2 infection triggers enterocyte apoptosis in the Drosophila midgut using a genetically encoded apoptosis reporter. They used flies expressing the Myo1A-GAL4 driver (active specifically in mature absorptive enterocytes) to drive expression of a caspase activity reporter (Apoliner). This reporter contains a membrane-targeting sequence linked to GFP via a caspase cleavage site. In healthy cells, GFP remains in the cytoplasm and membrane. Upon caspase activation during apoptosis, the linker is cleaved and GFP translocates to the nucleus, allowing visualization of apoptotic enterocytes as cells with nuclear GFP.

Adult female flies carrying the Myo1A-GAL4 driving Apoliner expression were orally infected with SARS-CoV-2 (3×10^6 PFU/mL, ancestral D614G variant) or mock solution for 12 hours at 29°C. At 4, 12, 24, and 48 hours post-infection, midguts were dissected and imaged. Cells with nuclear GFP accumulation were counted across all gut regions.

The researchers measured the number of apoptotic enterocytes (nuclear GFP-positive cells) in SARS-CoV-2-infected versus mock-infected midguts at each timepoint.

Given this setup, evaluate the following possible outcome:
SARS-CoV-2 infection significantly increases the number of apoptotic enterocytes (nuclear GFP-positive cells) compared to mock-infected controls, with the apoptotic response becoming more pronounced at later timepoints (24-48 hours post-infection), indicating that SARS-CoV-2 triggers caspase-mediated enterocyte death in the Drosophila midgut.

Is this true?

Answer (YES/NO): NO